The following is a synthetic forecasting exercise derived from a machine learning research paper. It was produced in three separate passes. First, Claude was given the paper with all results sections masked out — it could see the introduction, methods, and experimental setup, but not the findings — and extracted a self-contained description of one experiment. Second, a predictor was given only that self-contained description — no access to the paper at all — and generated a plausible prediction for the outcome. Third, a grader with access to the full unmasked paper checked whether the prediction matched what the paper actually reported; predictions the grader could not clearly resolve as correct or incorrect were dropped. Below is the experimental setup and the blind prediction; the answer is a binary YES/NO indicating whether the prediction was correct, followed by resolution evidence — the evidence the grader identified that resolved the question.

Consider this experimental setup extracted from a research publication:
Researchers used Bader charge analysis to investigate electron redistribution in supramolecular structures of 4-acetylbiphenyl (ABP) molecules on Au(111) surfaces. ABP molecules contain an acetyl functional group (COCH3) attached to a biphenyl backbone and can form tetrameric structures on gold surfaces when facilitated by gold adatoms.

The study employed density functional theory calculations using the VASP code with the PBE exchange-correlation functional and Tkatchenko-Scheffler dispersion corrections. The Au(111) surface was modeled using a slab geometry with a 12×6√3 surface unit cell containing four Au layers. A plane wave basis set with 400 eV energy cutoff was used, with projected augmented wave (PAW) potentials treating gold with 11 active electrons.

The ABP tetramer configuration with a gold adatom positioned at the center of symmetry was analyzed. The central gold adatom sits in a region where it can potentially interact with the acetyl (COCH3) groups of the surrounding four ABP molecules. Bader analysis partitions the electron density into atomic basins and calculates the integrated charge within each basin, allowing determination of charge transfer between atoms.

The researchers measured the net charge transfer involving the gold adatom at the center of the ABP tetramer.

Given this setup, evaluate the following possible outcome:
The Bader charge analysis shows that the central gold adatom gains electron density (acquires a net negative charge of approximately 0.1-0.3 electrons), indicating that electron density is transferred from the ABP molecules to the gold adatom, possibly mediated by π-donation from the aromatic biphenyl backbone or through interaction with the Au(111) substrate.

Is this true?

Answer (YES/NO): NO